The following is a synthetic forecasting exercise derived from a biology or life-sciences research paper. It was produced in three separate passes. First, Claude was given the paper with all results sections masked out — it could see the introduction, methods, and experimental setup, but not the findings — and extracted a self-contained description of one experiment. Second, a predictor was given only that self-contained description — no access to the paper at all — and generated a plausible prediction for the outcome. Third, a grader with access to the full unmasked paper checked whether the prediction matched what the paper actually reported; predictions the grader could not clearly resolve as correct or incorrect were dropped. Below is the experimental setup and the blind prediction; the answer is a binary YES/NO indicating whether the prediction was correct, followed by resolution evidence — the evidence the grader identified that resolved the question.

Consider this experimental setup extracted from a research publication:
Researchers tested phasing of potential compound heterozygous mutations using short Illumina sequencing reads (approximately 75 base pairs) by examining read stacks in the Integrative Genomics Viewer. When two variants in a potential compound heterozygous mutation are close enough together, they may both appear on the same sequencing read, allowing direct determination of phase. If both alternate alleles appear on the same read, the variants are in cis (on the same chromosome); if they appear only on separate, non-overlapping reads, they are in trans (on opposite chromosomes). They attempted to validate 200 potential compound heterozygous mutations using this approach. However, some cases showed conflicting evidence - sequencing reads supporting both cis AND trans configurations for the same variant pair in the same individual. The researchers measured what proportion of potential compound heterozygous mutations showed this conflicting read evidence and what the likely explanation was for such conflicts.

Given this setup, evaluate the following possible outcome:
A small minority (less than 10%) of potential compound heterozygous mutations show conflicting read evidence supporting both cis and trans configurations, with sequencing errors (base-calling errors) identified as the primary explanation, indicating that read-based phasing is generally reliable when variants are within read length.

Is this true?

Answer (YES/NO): NO